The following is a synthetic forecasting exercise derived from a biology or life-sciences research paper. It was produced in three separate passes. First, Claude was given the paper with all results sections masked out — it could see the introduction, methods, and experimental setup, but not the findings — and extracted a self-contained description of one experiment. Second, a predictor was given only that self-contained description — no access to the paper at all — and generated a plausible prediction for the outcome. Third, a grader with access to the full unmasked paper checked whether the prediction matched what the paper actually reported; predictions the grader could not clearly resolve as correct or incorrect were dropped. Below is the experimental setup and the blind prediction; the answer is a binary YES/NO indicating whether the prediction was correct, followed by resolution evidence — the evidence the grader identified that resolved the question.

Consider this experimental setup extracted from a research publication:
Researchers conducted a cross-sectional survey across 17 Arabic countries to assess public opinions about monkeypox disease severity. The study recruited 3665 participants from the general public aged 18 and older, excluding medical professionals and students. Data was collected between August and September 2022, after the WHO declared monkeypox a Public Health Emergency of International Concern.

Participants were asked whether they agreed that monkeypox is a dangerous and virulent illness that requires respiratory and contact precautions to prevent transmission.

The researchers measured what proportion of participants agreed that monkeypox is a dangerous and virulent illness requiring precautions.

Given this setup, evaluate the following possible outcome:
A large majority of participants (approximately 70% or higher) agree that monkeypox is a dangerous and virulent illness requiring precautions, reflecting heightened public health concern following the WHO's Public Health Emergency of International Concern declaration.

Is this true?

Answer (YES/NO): YES